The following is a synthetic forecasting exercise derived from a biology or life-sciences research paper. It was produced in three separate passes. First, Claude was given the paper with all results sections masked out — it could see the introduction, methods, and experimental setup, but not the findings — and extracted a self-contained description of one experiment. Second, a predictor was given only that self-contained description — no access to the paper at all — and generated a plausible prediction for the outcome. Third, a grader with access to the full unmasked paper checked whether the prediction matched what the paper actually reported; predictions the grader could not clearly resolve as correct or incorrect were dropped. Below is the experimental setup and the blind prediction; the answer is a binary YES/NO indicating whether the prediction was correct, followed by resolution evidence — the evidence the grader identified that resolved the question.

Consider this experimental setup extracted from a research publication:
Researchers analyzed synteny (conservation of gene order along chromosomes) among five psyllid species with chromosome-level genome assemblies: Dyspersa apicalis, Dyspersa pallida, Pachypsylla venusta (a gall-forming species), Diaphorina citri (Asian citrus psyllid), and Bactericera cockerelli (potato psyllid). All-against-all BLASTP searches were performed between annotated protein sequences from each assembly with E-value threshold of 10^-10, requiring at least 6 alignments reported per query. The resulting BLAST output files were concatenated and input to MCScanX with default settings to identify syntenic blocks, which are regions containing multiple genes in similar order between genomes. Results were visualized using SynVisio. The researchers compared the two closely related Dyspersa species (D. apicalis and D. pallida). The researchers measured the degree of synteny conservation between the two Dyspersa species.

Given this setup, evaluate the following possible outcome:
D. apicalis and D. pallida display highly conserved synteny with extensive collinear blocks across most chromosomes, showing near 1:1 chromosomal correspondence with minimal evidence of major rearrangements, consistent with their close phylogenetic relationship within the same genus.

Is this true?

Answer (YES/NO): YES